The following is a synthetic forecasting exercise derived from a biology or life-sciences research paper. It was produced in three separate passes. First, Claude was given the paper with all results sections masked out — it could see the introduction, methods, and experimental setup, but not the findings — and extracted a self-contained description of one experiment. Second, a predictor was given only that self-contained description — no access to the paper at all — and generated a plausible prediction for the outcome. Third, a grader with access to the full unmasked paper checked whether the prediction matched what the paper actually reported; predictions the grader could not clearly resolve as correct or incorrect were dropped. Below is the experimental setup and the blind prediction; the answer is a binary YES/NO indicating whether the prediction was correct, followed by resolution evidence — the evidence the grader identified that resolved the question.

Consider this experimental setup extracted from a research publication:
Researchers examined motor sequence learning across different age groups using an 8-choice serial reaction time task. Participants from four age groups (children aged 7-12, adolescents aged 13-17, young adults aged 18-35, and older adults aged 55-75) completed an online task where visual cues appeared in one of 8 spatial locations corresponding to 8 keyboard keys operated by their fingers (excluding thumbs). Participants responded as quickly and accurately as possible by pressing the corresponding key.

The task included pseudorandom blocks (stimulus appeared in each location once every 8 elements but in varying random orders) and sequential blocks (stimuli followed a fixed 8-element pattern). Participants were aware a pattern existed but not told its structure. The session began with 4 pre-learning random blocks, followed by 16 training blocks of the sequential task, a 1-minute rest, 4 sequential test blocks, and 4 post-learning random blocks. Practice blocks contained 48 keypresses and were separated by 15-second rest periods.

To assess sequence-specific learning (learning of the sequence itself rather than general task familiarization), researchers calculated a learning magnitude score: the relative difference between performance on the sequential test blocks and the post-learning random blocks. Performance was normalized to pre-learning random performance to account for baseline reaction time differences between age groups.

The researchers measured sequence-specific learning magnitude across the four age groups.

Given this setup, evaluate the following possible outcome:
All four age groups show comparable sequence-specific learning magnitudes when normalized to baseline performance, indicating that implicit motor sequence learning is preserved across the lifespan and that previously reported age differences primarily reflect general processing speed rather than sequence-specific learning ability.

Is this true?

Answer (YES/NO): NO